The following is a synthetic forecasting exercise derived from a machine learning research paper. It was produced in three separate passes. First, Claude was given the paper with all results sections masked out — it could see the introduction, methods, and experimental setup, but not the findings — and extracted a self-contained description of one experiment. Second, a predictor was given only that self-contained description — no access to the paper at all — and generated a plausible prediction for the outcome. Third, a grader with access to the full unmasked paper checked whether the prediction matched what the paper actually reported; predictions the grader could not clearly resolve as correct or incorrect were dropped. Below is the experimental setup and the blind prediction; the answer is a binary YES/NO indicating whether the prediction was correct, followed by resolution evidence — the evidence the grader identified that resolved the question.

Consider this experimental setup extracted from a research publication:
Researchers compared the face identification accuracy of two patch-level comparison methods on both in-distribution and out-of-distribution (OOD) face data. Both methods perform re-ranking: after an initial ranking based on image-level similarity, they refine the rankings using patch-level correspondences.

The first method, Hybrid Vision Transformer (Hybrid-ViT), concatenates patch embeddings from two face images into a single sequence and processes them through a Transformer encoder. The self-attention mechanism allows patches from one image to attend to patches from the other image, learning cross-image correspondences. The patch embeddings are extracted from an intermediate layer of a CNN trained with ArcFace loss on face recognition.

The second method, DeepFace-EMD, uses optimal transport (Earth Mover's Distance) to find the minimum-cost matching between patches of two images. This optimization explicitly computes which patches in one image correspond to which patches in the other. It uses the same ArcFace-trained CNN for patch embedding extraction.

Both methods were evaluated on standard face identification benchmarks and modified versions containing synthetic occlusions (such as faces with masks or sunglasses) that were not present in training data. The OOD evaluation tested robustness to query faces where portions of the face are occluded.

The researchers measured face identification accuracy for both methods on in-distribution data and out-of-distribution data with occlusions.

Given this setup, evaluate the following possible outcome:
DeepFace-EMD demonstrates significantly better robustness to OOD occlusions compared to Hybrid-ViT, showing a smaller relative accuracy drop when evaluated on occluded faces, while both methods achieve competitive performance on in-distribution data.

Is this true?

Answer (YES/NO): NO